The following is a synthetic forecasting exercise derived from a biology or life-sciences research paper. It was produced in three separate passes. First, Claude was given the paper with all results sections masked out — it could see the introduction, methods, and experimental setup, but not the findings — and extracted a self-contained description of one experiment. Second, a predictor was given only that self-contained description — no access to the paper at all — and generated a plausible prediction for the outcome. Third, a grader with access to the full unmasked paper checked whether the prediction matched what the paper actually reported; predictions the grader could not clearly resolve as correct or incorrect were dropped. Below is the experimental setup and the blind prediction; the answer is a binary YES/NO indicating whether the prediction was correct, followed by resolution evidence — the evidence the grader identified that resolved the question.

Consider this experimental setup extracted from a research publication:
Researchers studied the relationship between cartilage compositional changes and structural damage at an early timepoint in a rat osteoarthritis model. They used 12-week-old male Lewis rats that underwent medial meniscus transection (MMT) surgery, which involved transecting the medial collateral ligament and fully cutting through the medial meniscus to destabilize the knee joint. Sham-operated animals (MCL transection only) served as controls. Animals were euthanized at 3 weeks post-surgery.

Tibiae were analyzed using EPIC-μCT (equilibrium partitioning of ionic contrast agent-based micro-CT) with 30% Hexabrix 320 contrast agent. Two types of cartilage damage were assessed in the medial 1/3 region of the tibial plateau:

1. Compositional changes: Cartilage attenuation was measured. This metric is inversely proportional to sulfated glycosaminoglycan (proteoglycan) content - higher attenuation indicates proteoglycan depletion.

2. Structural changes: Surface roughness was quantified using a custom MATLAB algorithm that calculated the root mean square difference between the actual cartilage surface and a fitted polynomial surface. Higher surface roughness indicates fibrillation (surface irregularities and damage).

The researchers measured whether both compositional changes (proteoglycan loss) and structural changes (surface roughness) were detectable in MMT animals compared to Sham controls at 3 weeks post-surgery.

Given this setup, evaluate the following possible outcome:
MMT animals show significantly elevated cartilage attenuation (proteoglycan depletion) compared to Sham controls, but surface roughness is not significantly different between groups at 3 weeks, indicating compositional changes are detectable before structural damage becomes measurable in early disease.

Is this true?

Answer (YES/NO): NO